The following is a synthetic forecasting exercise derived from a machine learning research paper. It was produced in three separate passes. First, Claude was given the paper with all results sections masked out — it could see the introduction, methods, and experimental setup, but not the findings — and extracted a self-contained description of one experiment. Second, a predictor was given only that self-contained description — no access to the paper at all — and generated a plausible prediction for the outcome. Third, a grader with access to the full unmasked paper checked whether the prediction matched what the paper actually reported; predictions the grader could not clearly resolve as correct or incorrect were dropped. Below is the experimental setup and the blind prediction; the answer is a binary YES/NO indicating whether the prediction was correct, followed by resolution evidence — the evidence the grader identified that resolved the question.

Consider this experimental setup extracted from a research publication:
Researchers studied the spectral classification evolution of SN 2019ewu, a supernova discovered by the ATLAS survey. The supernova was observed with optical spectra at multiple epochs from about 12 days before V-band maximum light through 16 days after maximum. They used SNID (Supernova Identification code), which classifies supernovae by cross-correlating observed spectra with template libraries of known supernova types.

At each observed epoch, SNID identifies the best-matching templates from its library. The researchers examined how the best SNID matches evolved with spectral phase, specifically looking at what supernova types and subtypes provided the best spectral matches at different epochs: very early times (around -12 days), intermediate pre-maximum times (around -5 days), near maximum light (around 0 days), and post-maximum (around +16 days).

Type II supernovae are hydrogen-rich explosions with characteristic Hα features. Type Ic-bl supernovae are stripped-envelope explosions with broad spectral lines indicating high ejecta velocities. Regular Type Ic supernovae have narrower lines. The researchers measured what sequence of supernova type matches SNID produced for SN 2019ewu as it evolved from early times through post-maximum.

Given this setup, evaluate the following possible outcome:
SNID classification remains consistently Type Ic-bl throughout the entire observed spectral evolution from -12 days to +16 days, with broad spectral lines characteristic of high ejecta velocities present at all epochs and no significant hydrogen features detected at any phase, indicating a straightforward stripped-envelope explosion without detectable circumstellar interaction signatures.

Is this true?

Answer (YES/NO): NO